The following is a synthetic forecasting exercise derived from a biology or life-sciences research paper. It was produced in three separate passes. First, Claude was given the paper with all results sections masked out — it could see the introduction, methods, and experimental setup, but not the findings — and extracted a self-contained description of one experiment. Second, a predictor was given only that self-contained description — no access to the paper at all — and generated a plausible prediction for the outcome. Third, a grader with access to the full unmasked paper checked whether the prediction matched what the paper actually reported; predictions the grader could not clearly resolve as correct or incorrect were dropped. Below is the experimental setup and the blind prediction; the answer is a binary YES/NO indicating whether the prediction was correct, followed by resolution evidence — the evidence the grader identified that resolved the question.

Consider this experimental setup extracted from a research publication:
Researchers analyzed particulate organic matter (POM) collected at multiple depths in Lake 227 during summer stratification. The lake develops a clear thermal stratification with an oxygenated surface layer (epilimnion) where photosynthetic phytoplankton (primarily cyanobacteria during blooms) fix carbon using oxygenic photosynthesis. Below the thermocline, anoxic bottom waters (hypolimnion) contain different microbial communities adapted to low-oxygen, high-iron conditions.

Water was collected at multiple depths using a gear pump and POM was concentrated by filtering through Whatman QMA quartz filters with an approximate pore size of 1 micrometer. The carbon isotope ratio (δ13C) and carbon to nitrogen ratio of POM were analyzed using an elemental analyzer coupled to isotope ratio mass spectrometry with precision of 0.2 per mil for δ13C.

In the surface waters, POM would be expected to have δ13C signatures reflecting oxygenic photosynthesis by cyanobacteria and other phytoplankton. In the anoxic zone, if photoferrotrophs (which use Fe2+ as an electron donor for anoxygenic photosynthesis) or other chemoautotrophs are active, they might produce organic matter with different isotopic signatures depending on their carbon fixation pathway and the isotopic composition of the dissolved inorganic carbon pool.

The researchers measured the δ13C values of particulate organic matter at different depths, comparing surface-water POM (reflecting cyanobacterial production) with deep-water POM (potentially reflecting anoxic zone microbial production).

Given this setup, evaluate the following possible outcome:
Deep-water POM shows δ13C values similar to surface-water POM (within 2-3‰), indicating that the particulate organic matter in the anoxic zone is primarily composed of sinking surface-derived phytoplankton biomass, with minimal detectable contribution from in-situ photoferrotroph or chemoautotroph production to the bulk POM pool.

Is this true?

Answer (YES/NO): NO